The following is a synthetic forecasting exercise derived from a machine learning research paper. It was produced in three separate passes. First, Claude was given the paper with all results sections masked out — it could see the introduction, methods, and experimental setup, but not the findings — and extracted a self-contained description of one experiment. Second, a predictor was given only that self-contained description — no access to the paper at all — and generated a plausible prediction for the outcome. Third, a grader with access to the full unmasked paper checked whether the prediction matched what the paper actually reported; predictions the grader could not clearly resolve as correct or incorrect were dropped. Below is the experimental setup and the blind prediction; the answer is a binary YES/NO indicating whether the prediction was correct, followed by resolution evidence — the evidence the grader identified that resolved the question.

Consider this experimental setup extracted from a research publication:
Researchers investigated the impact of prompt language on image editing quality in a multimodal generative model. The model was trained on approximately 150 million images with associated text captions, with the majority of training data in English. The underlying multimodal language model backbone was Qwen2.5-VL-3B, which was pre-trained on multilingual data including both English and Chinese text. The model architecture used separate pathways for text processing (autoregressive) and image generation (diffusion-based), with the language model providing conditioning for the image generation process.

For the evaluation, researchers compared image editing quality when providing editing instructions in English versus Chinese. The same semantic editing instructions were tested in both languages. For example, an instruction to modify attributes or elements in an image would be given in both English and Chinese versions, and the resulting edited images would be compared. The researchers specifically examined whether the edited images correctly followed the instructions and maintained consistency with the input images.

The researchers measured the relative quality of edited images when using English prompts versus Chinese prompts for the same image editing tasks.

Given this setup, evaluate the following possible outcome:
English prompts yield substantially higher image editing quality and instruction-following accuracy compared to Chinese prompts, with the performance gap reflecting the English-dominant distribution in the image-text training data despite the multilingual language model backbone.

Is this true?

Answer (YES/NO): NO